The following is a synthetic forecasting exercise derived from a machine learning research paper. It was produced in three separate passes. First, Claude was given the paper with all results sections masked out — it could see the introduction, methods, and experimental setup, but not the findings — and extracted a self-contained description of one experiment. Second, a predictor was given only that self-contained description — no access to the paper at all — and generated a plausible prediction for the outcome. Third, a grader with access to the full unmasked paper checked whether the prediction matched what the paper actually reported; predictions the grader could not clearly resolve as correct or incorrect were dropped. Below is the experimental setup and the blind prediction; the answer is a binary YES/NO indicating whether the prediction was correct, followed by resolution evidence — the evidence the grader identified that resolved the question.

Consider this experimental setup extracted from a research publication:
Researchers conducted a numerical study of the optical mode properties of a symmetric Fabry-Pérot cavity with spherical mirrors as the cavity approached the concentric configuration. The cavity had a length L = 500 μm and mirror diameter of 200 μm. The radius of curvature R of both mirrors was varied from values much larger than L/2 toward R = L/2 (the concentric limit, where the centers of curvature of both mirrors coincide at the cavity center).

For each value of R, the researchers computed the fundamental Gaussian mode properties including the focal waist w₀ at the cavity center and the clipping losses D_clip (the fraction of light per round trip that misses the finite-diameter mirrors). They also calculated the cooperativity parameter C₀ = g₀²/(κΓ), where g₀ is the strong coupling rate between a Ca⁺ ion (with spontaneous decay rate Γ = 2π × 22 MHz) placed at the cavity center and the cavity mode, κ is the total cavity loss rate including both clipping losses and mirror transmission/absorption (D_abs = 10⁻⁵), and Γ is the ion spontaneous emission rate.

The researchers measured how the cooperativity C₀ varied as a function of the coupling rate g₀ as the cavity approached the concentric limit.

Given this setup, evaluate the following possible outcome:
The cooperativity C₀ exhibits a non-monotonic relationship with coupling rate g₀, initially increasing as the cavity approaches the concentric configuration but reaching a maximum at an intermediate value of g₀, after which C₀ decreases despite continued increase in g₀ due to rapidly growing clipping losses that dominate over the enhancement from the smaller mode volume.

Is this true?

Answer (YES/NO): YES